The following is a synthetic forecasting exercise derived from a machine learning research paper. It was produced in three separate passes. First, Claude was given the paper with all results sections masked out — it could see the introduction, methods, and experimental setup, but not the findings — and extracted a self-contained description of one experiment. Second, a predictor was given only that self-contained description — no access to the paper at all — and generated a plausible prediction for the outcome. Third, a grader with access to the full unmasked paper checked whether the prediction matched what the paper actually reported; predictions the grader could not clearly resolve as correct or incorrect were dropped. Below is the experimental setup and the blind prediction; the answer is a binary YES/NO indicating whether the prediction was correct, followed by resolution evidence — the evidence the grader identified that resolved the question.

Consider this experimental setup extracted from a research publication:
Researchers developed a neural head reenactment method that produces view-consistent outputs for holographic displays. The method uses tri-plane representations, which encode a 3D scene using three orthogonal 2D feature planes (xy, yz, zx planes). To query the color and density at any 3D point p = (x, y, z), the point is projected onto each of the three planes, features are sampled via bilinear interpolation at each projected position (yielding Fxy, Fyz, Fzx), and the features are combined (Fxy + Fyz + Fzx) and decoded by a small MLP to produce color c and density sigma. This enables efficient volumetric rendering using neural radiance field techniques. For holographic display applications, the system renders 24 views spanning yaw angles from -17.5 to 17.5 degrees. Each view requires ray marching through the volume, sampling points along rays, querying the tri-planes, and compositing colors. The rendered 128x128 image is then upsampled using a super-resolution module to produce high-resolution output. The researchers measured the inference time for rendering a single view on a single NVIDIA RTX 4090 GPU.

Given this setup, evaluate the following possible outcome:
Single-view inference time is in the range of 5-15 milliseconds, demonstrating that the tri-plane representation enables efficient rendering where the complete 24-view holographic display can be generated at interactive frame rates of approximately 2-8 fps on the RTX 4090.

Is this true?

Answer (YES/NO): NO